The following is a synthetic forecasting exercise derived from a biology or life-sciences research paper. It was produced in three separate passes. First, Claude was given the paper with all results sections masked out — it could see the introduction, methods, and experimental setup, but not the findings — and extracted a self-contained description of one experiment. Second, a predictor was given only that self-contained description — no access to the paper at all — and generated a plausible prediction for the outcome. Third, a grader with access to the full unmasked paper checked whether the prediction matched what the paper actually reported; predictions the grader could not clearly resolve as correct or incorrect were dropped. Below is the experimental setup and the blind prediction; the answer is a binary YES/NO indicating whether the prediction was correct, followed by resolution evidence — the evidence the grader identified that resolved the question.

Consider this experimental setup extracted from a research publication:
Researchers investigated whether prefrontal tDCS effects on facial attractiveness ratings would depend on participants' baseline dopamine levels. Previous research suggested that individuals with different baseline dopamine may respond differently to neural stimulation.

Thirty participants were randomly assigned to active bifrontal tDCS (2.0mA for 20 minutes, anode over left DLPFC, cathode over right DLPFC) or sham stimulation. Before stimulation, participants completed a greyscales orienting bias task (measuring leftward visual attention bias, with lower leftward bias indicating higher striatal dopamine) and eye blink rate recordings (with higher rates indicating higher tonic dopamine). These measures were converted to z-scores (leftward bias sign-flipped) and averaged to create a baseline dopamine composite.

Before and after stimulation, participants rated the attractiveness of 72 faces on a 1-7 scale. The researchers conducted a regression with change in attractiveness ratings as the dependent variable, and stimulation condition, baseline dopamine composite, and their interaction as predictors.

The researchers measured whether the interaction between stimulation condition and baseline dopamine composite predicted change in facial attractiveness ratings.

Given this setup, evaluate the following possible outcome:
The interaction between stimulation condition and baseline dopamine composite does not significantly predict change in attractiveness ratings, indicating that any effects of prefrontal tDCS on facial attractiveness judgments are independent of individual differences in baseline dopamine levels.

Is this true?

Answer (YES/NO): YES